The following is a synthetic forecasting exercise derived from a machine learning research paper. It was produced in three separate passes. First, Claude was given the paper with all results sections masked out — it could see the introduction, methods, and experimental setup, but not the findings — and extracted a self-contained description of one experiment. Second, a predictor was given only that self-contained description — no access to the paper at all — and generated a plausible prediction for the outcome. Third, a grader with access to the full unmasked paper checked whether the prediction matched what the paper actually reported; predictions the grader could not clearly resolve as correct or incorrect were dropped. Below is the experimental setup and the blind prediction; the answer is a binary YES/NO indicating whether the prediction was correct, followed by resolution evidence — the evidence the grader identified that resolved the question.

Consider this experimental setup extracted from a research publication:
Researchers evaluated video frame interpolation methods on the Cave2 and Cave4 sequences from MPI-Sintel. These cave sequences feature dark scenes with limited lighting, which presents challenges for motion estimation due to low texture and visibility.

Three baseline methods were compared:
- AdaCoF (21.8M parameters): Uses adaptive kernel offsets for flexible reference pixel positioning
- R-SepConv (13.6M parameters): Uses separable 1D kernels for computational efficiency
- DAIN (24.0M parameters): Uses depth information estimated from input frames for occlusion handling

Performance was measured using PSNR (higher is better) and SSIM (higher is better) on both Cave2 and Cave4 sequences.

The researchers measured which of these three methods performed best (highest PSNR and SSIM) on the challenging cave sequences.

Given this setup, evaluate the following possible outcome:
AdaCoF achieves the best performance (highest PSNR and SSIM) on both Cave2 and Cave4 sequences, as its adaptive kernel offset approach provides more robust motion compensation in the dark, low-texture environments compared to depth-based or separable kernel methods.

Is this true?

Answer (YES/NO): NO